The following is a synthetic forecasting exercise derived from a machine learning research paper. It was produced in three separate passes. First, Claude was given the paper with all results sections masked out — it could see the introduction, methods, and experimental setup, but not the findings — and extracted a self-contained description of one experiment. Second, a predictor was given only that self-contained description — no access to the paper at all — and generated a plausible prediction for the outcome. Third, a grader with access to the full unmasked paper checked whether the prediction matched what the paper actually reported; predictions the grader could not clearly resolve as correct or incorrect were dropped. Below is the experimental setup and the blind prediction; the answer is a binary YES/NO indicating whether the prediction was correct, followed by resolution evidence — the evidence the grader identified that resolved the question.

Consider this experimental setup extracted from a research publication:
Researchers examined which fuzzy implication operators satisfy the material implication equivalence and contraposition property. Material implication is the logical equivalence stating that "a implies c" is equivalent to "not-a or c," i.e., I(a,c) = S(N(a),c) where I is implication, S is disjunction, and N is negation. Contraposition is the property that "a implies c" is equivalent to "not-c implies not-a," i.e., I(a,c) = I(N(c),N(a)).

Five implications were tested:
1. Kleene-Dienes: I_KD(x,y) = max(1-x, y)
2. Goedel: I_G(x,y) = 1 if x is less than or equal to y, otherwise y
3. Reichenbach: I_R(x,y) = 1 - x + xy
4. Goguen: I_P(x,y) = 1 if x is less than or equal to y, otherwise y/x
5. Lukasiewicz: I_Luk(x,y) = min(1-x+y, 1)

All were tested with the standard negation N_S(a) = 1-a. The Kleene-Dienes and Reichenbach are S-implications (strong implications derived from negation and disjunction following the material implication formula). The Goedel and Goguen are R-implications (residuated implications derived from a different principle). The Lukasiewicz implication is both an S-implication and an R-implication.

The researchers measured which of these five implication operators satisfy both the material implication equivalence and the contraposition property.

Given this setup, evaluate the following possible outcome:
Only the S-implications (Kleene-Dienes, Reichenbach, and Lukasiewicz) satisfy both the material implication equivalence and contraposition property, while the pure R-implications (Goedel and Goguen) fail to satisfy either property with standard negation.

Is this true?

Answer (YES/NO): YES